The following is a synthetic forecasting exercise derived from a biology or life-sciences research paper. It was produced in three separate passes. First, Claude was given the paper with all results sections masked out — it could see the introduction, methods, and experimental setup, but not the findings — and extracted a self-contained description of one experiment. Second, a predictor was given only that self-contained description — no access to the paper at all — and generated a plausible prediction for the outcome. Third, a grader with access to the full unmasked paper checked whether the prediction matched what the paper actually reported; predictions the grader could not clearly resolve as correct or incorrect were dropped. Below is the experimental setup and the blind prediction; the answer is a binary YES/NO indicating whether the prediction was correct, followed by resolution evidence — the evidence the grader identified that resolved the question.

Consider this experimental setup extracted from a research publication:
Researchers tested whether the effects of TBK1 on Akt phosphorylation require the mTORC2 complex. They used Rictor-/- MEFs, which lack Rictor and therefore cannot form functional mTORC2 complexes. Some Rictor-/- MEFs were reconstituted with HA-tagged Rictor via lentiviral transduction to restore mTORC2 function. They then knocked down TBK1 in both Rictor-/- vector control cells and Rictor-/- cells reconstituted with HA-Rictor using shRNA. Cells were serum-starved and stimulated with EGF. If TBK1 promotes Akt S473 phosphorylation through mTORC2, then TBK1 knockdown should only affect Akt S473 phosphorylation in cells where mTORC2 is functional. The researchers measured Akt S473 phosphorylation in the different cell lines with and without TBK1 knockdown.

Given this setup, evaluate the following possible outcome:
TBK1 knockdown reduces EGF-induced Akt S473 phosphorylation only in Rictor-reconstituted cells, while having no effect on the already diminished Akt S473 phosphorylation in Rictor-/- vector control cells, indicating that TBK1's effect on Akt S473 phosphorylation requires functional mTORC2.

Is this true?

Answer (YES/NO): NO